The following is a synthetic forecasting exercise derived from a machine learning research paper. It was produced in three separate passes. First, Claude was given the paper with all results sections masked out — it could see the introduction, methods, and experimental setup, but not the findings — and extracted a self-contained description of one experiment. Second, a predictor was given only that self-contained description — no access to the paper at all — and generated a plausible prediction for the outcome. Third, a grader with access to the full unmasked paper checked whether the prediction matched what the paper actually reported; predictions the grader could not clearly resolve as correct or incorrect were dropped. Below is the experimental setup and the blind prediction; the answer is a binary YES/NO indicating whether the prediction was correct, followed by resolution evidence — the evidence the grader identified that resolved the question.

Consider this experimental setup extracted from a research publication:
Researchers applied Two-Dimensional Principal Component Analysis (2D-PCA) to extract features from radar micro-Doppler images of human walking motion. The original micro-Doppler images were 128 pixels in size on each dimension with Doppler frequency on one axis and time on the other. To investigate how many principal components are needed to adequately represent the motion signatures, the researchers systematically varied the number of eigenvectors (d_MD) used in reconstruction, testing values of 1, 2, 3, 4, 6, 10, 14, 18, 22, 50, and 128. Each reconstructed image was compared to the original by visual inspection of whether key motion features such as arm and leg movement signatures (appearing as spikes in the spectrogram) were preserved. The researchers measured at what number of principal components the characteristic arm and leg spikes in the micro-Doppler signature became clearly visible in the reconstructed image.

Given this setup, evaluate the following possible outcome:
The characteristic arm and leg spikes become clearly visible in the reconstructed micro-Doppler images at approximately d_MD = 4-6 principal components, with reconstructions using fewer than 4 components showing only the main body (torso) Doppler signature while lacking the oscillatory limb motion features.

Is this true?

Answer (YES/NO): NO